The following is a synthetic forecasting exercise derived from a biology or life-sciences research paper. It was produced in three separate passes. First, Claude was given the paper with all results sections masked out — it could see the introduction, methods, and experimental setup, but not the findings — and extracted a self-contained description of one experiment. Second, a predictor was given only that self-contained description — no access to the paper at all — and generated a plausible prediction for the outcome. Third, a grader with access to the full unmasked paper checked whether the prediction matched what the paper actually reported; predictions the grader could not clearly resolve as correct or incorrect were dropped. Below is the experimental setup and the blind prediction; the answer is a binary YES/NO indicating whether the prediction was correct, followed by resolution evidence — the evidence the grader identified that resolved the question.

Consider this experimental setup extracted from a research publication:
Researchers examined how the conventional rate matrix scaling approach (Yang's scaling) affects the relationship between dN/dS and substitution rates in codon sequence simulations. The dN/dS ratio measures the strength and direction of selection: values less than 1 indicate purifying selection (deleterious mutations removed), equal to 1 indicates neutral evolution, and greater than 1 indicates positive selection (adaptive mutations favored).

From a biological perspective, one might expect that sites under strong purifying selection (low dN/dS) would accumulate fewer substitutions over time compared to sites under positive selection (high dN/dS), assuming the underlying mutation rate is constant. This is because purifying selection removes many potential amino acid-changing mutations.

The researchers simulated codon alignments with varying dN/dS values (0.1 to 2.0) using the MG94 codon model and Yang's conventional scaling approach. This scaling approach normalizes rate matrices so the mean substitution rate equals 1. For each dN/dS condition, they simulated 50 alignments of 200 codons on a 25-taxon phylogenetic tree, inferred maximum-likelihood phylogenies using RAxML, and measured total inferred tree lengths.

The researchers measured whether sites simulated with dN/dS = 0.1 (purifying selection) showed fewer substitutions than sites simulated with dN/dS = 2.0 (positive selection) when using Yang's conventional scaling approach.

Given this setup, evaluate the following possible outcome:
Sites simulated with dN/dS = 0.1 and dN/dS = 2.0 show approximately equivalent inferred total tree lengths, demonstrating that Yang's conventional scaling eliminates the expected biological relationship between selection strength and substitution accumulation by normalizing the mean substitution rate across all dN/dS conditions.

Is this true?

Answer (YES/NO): YES